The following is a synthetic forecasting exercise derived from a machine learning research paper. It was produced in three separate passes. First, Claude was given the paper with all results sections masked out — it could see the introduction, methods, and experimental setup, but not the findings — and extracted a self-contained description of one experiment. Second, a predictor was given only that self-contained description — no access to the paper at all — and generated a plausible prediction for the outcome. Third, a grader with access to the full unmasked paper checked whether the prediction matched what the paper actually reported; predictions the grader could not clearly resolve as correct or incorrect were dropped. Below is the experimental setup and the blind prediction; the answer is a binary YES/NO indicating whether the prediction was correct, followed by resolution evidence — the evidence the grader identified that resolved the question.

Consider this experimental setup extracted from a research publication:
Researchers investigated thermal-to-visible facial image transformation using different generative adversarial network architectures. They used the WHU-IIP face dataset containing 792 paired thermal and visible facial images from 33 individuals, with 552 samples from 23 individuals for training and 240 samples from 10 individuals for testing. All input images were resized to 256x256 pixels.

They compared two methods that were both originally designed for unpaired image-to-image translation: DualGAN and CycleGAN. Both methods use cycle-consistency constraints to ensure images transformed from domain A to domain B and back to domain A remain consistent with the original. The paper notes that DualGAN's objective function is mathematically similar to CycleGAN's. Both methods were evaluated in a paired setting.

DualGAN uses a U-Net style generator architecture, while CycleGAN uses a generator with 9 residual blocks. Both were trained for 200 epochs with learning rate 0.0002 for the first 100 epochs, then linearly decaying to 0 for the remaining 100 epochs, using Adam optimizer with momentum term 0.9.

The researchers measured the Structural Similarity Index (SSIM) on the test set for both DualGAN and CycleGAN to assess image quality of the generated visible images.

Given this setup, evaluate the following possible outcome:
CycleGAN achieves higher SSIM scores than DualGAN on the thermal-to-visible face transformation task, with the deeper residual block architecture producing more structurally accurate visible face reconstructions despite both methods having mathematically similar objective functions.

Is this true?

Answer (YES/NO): YES